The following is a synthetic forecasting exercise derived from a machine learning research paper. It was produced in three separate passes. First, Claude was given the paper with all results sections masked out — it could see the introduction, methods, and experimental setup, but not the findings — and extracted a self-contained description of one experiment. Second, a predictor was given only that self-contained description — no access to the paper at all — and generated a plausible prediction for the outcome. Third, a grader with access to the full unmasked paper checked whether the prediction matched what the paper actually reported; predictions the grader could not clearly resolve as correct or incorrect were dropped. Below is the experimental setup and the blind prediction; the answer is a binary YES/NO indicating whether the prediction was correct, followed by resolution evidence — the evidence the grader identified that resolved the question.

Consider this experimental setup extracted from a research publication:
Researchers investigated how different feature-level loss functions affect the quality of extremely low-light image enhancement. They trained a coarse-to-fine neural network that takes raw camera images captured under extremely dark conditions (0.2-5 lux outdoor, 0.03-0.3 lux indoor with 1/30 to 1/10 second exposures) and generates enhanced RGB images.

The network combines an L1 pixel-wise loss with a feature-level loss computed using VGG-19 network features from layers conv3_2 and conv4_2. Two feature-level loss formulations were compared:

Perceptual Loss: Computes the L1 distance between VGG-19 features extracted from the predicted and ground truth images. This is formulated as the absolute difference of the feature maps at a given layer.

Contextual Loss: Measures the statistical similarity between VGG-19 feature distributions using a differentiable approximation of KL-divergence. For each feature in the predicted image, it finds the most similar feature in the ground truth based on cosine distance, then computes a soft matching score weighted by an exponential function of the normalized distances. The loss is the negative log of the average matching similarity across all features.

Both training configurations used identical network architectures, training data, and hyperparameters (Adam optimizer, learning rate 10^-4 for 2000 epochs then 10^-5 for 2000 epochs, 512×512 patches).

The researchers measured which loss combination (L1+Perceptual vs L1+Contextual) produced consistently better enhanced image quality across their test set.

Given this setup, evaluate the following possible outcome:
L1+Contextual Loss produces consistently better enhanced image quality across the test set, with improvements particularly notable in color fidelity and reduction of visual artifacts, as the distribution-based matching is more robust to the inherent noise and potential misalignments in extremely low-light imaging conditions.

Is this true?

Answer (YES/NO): NO